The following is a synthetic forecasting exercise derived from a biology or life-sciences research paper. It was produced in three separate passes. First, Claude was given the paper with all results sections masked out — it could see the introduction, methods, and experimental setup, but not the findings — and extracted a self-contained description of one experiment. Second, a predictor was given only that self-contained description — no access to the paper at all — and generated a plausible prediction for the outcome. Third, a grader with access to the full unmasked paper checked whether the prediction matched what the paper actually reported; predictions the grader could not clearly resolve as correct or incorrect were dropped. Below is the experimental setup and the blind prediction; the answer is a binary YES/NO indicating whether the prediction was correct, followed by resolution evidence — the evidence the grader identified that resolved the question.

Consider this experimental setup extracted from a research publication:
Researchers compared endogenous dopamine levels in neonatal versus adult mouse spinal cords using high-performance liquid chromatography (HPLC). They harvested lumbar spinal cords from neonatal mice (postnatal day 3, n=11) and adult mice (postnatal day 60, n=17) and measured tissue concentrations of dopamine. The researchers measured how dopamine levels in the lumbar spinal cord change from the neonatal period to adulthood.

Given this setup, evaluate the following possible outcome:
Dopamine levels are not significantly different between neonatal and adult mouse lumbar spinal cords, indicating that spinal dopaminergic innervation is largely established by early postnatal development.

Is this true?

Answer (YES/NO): NO